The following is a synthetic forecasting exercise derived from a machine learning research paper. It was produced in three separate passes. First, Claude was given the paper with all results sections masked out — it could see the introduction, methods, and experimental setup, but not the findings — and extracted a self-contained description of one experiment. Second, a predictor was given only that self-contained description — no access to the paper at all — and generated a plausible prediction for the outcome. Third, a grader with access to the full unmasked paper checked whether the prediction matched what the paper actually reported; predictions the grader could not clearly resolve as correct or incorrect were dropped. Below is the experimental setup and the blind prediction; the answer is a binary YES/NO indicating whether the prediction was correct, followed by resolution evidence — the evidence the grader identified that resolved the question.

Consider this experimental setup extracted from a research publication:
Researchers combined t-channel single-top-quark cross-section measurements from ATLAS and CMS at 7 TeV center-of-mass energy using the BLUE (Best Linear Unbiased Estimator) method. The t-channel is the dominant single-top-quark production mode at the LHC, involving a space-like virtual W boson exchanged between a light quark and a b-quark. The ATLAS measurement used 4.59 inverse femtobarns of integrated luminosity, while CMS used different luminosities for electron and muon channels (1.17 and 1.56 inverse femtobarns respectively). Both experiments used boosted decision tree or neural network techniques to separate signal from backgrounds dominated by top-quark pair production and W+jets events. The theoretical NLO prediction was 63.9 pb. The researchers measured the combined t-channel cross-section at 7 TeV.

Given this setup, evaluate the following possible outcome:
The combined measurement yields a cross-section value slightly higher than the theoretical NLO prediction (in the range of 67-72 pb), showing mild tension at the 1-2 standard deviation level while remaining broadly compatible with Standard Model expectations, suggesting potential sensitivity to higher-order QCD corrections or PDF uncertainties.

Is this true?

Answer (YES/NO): NO